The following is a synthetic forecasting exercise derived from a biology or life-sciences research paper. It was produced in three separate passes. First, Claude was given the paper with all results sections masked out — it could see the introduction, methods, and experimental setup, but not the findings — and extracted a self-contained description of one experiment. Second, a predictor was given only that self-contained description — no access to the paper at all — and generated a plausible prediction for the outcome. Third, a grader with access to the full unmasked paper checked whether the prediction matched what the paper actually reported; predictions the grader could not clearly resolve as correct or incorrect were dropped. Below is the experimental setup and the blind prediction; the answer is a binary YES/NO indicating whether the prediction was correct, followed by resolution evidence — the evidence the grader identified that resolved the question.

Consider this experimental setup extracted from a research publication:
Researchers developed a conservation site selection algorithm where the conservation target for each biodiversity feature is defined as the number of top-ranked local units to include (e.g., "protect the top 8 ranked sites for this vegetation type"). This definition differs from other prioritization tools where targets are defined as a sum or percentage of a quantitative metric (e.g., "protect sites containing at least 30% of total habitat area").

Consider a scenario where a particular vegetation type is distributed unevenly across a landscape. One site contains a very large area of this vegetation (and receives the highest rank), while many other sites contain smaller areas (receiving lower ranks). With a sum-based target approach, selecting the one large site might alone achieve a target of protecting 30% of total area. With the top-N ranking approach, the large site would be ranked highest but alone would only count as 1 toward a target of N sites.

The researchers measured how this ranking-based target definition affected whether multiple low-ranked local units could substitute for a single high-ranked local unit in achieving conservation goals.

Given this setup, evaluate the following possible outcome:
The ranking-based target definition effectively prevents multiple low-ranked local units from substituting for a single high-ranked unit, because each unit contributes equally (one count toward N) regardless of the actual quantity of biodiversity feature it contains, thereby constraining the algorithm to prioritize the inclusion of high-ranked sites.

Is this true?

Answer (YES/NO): YES